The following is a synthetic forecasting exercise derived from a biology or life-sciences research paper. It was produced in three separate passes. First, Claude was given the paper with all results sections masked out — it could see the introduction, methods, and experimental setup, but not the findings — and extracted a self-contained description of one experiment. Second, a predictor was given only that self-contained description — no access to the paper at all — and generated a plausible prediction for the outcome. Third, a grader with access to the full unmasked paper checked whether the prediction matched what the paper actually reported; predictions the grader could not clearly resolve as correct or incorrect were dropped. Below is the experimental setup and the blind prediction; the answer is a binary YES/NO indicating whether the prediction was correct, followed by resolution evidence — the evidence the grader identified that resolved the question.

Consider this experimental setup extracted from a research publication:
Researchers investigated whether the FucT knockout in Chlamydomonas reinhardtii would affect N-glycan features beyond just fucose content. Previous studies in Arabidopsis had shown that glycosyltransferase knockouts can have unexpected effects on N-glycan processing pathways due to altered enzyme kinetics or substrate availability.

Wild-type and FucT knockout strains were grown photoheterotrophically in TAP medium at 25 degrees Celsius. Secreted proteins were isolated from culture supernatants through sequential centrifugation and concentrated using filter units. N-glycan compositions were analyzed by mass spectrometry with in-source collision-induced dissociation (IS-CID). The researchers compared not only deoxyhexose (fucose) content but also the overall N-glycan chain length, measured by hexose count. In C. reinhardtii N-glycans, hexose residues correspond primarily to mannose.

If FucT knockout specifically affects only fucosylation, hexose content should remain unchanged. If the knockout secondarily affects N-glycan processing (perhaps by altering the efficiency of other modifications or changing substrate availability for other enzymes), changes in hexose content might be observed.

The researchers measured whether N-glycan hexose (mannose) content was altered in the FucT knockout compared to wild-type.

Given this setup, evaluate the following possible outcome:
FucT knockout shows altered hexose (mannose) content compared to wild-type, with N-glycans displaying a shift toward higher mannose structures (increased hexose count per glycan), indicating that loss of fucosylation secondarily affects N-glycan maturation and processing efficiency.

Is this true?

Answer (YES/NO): NO